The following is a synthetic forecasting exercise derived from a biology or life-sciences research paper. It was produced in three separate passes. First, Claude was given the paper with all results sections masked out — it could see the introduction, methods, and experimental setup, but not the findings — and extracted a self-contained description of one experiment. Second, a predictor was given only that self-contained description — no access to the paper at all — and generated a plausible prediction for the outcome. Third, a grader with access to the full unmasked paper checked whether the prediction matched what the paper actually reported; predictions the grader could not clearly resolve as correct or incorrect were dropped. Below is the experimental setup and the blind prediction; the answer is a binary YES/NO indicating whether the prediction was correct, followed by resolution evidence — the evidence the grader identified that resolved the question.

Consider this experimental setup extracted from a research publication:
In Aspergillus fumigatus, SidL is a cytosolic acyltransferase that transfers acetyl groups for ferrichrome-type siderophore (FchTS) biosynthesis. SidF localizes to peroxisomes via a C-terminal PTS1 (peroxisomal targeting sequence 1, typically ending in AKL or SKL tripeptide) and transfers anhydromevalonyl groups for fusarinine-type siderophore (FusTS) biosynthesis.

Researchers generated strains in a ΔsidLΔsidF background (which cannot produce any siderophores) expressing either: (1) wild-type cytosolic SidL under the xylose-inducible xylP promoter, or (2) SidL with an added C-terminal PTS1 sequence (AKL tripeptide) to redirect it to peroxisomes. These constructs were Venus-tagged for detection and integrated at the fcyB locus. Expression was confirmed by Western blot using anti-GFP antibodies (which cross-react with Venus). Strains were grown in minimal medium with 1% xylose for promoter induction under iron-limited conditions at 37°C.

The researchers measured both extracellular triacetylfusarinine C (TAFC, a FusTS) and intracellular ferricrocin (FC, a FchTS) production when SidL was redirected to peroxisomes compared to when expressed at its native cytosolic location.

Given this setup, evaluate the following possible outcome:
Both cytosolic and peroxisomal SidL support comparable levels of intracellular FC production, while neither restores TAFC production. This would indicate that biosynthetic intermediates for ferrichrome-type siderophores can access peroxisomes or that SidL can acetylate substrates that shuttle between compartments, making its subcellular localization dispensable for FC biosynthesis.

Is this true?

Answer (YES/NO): NO